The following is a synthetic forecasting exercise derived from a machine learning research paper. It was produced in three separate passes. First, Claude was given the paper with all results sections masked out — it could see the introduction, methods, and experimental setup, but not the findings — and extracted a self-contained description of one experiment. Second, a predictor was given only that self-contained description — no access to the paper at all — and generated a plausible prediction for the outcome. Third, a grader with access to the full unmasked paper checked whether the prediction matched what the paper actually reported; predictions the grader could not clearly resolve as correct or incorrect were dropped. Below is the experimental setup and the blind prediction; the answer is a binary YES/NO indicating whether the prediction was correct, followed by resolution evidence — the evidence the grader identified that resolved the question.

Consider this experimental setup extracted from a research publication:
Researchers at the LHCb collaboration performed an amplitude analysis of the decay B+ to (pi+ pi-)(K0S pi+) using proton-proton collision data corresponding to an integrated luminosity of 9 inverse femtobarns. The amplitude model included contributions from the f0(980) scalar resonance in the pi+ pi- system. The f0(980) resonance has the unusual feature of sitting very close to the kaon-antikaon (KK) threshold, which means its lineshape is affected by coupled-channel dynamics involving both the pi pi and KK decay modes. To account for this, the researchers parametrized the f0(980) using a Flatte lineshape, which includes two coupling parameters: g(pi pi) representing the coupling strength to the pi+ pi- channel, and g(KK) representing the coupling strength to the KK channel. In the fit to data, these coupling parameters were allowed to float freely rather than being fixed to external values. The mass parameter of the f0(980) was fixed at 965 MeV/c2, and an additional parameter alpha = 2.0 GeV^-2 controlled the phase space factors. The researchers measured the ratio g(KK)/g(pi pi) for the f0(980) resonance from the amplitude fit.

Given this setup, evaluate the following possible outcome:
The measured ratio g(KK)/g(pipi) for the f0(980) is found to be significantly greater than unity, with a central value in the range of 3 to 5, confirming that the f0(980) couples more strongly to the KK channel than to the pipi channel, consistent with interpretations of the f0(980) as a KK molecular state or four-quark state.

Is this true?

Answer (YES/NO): YES